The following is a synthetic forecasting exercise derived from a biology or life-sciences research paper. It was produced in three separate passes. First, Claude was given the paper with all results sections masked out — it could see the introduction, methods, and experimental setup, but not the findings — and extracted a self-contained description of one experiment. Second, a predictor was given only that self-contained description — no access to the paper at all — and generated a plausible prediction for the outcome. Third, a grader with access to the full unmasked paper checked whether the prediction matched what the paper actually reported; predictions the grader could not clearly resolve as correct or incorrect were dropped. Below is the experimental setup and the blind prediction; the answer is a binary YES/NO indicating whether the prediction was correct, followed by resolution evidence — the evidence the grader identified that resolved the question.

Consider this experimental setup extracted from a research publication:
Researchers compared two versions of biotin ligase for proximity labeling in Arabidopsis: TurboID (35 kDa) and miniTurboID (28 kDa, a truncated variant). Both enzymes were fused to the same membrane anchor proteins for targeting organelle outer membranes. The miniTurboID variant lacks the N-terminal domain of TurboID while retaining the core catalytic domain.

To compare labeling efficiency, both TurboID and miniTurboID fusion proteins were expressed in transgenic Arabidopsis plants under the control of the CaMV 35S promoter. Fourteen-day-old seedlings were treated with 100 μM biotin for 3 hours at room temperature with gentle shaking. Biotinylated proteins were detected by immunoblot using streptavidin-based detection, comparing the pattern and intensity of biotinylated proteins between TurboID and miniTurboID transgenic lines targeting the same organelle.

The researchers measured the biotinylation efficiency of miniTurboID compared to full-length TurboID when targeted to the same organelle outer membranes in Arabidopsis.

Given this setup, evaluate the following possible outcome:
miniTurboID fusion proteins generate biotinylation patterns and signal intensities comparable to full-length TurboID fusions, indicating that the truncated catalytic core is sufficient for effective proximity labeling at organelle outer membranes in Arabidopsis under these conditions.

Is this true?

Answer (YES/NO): YES